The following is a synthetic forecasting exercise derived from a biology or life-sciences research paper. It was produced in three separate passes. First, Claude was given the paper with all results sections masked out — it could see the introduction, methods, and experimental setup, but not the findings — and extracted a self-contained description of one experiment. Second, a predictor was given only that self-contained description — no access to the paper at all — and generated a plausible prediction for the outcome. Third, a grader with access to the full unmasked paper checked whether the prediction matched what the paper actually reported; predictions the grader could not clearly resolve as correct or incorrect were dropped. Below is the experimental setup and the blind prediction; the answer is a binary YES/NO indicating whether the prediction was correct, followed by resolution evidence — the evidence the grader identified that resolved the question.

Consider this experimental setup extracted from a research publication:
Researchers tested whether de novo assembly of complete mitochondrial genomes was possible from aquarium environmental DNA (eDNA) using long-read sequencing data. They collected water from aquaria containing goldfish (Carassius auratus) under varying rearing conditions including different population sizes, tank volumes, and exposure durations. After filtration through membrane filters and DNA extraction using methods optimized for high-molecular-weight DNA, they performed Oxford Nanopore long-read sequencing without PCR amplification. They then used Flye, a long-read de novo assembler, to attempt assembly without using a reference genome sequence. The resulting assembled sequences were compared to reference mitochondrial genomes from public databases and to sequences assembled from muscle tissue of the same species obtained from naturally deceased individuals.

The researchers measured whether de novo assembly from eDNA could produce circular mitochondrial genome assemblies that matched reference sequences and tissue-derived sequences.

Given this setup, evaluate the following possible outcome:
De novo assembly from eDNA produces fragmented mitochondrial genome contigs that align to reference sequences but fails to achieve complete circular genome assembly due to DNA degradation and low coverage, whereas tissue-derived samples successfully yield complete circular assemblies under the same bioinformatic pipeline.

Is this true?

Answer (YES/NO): NO